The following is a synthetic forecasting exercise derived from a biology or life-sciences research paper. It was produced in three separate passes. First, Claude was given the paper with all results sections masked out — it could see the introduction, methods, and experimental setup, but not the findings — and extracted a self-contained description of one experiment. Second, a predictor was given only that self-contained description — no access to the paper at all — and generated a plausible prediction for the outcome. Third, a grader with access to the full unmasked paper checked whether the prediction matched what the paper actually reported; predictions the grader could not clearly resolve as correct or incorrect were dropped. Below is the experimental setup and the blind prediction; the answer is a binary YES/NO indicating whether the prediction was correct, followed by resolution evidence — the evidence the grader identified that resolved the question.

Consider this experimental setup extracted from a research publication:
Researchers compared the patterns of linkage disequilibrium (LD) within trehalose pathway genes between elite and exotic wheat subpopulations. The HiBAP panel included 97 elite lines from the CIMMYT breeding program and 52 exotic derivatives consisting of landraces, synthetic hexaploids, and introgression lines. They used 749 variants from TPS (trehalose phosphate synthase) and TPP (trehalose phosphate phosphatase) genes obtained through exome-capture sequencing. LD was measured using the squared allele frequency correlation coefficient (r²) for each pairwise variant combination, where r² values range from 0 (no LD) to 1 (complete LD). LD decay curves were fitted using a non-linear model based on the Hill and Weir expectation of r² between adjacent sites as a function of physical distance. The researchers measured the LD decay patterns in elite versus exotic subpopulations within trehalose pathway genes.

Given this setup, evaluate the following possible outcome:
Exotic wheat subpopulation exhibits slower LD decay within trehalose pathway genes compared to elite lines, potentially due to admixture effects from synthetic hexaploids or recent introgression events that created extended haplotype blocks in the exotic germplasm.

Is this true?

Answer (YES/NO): NO